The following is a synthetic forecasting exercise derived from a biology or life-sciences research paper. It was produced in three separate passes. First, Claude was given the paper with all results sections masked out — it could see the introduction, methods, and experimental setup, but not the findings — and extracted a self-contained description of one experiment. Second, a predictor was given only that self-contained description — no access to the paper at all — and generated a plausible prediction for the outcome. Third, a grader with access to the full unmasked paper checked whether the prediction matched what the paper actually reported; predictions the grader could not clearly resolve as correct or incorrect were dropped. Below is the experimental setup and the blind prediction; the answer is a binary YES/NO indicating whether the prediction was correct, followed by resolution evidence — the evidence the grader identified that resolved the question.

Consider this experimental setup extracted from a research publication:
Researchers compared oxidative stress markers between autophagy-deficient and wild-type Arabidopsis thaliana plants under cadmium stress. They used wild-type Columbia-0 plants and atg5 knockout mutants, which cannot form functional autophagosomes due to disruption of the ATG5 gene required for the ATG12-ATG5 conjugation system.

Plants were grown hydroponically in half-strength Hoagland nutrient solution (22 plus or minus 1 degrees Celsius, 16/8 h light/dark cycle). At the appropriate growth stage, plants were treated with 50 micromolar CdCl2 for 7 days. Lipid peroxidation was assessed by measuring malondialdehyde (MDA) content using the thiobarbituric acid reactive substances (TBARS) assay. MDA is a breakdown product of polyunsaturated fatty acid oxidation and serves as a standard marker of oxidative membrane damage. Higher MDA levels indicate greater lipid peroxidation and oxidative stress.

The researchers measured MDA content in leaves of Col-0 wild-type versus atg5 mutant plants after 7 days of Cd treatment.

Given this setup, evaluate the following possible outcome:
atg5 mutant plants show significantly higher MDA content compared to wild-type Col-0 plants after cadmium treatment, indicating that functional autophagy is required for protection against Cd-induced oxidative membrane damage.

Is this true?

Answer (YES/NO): YES